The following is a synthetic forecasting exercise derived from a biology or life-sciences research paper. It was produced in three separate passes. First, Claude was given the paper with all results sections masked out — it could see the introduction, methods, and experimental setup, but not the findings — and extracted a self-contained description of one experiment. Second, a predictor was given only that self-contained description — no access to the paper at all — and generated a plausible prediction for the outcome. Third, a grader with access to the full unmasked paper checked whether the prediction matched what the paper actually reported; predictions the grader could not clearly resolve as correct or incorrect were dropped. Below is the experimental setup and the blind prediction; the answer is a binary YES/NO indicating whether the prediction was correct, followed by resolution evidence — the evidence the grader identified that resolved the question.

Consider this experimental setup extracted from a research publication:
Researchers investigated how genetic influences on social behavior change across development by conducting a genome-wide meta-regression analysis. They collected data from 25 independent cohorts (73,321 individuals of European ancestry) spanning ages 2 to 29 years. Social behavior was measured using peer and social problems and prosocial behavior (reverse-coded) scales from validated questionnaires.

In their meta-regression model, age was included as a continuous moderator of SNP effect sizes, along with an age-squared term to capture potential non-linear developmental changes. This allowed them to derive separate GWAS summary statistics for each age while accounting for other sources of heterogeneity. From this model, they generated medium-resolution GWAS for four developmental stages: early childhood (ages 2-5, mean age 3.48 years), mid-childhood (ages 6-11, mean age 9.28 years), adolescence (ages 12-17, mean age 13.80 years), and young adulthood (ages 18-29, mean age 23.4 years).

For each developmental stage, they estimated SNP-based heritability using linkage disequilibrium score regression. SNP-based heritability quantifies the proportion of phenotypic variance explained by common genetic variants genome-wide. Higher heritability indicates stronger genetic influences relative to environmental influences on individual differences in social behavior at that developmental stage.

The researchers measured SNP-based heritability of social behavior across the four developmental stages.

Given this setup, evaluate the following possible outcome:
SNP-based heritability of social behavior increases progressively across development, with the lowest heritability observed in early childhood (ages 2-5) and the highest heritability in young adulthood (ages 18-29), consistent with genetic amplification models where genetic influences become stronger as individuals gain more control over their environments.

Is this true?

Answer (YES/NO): NO